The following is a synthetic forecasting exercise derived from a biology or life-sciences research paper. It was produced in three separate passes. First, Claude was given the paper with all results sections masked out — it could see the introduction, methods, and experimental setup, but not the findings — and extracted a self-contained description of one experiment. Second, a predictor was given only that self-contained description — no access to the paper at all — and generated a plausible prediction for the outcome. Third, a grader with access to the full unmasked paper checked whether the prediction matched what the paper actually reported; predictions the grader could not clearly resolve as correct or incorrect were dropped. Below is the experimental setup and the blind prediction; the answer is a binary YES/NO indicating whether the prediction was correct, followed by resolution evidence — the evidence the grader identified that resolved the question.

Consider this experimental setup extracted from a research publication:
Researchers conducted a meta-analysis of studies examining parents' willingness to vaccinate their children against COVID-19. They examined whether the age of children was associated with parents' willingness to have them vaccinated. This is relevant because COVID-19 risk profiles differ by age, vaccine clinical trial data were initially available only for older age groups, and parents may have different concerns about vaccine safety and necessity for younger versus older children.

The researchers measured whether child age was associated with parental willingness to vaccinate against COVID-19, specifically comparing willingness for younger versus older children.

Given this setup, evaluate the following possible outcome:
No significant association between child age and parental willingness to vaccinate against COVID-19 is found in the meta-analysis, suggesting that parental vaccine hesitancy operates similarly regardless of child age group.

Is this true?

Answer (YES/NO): NO